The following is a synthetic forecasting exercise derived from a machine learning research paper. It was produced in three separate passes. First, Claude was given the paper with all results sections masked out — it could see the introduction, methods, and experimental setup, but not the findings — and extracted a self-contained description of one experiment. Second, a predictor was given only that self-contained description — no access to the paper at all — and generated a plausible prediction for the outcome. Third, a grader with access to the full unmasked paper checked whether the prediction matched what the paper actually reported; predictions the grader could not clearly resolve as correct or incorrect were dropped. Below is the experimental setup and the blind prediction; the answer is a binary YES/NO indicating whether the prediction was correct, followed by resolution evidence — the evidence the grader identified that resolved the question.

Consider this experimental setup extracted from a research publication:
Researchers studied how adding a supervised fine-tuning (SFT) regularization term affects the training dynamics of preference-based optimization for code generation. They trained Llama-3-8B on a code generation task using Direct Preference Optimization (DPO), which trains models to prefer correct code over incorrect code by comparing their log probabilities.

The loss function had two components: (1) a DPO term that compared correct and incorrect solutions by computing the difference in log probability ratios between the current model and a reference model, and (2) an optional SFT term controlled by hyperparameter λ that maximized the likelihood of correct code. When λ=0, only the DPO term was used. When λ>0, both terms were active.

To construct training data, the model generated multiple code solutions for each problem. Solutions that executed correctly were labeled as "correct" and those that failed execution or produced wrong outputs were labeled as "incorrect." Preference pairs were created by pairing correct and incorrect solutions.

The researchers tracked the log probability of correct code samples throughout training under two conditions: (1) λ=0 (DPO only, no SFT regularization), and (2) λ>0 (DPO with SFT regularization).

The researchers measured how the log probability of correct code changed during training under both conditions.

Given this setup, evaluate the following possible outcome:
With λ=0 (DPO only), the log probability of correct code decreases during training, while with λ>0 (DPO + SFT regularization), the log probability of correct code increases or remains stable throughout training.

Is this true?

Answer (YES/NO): YES